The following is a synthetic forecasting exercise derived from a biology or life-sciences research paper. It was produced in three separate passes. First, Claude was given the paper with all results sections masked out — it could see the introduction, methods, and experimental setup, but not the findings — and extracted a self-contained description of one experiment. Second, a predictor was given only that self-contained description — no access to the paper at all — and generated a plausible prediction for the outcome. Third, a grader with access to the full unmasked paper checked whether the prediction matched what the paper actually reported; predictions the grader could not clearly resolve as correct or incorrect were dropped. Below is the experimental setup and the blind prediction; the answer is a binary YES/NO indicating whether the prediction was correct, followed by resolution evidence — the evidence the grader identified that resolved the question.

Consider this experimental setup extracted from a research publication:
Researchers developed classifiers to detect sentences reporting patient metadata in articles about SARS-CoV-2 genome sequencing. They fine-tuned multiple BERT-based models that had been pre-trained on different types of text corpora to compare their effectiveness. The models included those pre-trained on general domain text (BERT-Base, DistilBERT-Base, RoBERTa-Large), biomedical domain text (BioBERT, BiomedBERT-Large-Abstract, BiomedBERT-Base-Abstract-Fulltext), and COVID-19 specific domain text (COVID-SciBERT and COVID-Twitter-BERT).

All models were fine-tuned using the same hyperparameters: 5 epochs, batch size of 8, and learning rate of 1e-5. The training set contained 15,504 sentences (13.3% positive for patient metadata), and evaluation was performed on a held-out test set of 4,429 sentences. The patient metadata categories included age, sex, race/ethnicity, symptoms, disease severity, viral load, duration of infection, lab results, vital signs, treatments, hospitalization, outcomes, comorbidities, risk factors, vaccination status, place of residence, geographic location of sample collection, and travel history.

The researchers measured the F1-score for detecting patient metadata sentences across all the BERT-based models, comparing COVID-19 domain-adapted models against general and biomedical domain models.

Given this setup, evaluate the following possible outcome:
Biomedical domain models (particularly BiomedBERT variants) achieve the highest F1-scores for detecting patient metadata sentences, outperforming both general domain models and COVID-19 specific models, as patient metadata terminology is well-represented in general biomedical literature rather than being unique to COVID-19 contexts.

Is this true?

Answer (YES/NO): YES